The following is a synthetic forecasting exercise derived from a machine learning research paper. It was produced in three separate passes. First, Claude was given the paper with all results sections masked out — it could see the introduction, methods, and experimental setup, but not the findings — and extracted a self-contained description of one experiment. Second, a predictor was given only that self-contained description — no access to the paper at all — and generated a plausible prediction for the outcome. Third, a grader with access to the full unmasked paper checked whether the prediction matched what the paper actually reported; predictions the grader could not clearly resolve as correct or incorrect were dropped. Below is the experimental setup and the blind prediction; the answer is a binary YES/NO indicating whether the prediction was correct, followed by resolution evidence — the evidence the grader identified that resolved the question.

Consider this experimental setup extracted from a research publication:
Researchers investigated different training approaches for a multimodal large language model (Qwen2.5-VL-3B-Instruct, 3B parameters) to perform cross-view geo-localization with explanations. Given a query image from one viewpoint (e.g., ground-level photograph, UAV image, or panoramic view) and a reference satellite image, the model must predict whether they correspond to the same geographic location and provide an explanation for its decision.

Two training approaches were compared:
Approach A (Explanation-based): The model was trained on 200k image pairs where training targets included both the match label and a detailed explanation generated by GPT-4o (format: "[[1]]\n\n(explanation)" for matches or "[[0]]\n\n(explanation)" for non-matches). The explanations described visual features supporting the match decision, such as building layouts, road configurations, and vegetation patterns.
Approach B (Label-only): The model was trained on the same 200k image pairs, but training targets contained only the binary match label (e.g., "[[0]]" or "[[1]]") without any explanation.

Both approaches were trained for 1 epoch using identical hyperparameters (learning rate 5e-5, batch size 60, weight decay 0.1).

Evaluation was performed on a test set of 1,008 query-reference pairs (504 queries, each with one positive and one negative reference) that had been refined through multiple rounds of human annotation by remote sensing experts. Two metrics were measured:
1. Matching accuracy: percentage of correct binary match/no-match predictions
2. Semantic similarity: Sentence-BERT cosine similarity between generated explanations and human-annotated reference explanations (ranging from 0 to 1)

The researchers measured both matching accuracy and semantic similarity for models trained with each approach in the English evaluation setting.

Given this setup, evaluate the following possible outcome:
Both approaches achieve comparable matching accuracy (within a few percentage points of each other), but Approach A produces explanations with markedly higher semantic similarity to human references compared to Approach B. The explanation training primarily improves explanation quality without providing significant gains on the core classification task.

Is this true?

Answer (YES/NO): NO